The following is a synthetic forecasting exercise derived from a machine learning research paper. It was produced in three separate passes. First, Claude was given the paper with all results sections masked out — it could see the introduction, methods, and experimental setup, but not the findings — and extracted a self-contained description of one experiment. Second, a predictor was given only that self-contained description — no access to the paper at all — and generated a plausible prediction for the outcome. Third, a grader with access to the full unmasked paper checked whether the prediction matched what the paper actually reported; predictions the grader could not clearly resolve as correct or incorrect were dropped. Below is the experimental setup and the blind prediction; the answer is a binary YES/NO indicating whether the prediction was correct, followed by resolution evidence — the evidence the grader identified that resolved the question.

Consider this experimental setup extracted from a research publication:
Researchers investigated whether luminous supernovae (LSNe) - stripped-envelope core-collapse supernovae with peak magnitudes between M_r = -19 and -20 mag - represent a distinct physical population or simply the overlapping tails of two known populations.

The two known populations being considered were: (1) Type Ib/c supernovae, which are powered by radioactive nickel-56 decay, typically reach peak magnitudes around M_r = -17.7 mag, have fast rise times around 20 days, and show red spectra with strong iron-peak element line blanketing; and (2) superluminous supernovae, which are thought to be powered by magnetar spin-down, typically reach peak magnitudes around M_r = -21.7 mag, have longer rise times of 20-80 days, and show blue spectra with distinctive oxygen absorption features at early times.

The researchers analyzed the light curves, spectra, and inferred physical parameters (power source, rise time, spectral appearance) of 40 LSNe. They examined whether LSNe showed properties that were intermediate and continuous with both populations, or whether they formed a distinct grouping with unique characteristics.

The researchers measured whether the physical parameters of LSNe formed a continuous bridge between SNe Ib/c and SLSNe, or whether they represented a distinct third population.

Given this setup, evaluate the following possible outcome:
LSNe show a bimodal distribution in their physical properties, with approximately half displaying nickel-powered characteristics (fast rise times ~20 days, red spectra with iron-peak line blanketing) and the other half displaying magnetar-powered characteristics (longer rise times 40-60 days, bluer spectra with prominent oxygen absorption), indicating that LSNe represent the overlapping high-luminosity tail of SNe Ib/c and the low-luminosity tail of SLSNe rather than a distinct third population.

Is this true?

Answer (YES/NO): NO